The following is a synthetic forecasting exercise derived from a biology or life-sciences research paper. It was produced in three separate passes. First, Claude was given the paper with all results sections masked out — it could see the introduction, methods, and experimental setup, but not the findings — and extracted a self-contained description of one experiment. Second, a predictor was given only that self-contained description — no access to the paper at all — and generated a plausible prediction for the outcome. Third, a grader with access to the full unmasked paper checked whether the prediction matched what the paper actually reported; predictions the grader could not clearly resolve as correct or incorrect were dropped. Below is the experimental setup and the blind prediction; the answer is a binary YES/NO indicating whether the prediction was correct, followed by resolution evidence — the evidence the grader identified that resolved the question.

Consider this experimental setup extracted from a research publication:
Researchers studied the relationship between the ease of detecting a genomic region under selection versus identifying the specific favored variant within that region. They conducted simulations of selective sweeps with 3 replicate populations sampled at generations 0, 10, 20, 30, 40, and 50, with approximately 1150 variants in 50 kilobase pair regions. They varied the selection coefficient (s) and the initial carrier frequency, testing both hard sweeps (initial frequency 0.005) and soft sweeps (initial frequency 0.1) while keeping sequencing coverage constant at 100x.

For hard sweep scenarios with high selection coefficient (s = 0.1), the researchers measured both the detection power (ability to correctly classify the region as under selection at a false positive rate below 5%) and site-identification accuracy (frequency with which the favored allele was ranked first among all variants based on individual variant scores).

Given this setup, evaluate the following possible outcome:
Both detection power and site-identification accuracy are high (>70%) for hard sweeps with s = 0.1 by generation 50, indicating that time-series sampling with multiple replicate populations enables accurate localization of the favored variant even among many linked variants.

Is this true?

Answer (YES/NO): NO